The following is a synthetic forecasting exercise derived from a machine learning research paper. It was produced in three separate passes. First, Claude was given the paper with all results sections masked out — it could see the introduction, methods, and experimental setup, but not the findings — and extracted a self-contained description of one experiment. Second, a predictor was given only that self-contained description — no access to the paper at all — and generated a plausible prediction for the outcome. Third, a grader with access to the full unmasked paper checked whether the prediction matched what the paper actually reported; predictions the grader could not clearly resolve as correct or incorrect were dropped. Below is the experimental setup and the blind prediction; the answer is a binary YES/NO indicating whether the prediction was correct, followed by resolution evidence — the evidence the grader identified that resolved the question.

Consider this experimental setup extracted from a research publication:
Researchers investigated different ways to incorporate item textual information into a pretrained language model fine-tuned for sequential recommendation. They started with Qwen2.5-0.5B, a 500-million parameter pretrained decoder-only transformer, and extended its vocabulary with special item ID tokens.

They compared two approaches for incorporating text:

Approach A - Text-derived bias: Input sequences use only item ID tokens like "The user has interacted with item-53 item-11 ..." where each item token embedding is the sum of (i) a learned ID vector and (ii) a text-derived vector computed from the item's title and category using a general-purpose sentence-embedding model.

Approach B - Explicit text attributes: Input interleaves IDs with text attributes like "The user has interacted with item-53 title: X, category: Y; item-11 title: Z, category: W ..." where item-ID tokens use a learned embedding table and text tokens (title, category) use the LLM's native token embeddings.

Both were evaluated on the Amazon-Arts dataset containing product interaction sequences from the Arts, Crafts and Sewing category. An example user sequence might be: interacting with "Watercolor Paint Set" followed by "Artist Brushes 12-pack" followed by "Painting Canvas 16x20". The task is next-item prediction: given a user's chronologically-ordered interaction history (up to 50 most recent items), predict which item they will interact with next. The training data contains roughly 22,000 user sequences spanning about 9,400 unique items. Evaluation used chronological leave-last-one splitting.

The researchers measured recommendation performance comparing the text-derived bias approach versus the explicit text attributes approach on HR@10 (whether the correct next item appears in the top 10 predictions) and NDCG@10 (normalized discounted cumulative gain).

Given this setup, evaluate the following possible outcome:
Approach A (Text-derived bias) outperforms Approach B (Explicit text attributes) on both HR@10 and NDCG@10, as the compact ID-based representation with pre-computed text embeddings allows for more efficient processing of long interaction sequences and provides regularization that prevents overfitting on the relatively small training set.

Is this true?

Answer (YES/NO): YES